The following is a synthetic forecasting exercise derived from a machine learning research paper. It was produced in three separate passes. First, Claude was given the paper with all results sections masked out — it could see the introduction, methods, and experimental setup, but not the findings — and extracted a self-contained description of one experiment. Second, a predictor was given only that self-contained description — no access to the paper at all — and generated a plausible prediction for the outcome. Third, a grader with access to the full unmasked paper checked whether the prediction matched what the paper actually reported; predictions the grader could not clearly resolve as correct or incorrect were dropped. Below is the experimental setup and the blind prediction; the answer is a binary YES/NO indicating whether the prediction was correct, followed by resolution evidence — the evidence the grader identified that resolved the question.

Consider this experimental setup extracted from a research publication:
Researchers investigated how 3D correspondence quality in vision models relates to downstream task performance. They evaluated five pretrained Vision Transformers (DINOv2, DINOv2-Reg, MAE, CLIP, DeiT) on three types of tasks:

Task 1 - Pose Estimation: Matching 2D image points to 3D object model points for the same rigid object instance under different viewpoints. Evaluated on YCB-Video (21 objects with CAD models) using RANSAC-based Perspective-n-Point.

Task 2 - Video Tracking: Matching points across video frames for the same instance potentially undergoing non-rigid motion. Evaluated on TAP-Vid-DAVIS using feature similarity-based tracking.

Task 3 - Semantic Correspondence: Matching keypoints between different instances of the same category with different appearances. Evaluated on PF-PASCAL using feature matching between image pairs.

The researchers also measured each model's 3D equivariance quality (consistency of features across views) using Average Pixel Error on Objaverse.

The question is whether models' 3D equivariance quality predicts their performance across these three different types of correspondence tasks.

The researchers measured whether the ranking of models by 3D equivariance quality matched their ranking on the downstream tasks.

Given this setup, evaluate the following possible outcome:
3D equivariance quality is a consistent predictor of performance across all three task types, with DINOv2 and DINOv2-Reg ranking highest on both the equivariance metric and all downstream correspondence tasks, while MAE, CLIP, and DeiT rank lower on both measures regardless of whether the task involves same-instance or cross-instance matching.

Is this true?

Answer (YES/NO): YES